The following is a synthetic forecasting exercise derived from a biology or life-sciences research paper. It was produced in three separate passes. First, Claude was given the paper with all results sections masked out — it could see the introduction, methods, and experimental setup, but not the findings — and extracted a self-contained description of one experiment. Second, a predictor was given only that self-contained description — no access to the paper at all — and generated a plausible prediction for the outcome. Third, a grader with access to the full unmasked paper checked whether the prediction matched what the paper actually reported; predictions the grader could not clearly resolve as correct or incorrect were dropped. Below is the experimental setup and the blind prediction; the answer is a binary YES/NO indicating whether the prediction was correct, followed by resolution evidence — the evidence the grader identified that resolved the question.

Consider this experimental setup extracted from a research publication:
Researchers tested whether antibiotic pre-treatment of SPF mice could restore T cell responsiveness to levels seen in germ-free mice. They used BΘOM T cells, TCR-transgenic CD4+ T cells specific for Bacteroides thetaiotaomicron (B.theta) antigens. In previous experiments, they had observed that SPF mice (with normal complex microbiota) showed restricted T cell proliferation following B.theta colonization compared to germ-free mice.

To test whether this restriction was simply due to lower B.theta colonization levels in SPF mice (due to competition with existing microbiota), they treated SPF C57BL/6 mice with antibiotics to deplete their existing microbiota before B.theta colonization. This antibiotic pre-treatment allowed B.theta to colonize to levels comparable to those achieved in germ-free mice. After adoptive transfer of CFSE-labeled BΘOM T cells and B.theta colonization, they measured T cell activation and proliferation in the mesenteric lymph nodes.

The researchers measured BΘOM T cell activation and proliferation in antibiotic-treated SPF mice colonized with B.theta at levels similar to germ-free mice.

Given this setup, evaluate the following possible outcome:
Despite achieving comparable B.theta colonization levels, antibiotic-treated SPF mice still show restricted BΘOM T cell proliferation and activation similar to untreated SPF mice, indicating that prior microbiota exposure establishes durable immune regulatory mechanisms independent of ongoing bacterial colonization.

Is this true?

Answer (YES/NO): NO